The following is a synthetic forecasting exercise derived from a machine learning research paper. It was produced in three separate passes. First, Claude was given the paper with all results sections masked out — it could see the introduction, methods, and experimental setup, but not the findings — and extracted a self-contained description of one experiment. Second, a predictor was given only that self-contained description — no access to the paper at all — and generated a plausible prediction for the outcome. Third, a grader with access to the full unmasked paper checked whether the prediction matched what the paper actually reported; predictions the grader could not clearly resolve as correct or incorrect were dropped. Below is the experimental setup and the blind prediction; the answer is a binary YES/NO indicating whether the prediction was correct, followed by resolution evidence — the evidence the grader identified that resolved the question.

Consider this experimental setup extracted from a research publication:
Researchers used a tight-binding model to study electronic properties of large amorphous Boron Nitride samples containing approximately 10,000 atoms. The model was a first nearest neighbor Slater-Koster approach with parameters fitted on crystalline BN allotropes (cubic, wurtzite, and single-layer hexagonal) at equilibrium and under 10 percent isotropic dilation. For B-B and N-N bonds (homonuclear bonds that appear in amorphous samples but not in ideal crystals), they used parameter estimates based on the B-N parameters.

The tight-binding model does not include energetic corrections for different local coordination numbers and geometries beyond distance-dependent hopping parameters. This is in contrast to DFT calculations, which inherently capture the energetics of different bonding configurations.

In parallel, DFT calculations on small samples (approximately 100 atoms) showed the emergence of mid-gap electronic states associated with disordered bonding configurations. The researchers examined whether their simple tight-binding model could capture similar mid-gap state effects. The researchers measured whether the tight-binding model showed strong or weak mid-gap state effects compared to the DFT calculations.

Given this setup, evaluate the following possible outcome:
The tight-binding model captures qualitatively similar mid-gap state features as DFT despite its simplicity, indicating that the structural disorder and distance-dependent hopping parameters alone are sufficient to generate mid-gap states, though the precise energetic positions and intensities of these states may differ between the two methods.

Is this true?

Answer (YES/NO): YES